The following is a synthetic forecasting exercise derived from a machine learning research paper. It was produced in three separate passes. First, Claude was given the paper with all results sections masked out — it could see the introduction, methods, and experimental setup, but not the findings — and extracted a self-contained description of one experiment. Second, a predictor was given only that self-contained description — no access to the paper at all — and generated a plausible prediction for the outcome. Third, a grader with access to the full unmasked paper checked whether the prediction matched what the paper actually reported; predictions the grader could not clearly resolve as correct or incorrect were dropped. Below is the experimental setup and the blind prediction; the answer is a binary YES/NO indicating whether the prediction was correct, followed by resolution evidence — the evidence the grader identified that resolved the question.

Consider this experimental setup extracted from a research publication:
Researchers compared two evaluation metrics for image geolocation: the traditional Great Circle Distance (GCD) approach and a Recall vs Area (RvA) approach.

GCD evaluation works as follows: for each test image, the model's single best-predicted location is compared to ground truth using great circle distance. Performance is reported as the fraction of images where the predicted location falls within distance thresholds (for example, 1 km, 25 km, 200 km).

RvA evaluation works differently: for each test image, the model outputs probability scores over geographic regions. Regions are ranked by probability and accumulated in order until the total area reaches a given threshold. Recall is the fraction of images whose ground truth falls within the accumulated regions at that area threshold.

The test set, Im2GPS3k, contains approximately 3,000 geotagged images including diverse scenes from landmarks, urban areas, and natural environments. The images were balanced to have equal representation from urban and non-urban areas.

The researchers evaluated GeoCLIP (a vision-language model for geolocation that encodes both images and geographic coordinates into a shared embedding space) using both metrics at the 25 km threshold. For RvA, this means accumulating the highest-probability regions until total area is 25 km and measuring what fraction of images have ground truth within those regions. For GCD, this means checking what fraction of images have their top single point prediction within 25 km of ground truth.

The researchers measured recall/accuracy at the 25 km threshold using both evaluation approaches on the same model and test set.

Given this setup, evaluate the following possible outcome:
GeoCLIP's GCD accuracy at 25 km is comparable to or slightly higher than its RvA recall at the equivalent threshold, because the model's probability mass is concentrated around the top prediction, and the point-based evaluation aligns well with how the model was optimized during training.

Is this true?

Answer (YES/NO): NO